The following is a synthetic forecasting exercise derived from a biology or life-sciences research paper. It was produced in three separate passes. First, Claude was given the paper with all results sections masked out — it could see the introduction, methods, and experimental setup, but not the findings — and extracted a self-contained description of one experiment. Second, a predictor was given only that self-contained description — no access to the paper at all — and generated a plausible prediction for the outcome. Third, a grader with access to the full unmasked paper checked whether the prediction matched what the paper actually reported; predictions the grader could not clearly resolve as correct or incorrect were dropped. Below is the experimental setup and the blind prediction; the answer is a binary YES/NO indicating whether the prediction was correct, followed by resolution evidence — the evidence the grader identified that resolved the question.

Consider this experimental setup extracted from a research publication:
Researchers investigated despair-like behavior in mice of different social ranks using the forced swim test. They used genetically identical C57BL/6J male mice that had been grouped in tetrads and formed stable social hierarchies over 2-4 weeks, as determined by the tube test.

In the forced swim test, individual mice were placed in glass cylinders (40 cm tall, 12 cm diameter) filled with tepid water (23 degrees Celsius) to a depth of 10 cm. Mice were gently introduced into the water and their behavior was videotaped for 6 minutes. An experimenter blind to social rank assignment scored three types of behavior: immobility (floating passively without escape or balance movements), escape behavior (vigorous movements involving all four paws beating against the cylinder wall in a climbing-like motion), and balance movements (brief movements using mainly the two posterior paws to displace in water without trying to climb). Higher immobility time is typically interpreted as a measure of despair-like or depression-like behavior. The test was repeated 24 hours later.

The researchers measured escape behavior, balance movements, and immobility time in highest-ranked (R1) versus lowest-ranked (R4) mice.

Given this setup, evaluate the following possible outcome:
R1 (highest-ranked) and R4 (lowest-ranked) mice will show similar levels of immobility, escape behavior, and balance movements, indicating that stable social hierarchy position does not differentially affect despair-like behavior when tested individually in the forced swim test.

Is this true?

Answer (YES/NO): YES